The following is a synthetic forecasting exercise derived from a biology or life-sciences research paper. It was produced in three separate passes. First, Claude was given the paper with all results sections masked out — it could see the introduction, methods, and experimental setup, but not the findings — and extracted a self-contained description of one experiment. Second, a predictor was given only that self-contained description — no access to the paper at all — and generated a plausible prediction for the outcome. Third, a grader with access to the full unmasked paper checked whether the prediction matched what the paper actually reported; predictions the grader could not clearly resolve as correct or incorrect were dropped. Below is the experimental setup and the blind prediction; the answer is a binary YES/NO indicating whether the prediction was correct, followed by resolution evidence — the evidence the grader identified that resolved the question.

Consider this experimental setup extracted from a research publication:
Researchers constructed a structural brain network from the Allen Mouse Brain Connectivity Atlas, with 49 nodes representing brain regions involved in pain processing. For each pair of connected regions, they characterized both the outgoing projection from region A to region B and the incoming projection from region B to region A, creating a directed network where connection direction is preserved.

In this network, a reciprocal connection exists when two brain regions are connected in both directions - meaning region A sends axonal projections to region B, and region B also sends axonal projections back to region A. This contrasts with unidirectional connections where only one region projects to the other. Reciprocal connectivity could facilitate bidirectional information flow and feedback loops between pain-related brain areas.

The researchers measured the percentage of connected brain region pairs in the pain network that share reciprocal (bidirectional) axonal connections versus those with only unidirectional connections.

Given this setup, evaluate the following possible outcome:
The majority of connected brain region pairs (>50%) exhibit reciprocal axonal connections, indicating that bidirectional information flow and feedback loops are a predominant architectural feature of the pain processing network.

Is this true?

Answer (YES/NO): YES